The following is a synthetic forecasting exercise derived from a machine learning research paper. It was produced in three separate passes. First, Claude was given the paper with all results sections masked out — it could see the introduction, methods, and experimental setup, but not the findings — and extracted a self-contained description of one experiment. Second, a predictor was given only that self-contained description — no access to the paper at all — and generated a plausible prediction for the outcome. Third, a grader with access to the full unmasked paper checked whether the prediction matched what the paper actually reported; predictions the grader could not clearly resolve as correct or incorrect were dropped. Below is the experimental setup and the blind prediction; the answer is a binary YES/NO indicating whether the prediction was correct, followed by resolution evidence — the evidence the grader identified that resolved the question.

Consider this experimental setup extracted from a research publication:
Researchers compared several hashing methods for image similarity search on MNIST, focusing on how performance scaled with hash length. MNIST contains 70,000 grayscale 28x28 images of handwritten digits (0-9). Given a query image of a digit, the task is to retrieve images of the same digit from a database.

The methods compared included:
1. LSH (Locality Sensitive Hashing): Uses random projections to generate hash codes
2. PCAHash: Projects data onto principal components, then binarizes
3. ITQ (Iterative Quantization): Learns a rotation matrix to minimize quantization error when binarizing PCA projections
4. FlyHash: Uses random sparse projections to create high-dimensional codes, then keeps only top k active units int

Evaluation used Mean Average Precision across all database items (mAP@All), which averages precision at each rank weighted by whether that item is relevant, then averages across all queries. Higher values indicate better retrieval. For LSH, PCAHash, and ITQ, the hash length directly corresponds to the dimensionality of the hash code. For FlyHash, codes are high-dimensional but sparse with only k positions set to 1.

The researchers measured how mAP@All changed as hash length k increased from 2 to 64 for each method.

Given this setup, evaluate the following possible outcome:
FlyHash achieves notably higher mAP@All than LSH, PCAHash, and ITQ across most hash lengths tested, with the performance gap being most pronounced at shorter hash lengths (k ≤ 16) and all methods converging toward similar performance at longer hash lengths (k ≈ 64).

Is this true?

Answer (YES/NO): NO